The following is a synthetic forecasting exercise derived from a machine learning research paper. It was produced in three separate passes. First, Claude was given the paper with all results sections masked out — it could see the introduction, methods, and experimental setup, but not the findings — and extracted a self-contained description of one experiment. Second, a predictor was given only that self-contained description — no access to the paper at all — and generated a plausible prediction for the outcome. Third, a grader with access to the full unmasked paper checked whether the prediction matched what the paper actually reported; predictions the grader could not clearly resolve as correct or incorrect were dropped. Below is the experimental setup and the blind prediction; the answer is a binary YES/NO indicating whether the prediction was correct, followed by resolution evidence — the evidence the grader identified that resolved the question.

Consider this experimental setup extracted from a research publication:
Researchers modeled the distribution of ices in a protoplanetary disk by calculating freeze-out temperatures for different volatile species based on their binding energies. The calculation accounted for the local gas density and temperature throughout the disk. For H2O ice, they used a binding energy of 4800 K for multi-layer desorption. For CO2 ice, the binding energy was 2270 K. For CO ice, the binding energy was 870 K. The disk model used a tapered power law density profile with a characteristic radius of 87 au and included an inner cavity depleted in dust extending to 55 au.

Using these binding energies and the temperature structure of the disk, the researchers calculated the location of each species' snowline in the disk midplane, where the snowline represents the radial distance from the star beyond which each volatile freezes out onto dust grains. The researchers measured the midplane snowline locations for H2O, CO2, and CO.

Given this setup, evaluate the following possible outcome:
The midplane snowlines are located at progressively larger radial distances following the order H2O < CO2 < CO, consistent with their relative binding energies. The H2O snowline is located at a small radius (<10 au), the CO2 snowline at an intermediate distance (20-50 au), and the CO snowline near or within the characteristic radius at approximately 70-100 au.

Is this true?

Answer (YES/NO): NO